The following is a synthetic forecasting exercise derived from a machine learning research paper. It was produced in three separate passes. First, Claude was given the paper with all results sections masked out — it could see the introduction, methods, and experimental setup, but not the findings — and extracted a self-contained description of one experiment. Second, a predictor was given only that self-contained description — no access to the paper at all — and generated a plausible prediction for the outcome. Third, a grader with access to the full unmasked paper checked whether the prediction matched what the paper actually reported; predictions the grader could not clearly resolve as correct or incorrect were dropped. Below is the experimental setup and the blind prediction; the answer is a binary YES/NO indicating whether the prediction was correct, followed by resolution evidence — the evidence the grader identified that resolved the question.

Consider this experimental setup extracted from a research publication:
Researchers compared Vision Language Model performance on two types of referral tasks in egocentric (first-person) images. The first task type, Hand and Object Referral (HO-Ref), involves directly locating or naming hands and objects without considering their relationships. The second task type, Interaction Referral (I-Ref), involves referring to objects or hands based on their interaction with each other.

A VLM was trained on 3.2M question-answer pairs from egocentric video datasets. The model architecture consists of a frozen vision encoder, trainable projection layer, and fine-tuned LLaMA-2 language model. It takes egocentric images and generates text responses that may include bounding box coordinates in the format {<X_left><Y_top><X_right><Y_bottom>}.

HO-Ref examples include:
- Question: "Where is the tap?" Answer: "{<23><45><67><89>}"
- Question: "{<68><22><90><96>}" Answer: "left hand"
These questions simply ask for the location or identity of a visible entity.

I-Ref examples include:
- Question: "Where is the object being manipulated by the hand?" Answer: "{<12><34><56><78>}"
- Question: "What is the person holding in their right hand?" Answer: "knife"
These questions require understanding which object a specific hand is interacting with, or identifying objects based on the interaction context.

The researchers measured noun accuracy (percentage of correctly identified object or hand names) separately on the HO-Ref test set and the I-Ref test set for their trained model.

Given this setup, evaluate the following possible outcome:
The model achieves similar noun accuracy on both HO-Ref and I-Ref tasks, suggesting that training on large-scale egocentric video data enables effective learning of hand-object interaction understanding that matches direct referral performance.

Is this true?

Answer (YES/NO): NO